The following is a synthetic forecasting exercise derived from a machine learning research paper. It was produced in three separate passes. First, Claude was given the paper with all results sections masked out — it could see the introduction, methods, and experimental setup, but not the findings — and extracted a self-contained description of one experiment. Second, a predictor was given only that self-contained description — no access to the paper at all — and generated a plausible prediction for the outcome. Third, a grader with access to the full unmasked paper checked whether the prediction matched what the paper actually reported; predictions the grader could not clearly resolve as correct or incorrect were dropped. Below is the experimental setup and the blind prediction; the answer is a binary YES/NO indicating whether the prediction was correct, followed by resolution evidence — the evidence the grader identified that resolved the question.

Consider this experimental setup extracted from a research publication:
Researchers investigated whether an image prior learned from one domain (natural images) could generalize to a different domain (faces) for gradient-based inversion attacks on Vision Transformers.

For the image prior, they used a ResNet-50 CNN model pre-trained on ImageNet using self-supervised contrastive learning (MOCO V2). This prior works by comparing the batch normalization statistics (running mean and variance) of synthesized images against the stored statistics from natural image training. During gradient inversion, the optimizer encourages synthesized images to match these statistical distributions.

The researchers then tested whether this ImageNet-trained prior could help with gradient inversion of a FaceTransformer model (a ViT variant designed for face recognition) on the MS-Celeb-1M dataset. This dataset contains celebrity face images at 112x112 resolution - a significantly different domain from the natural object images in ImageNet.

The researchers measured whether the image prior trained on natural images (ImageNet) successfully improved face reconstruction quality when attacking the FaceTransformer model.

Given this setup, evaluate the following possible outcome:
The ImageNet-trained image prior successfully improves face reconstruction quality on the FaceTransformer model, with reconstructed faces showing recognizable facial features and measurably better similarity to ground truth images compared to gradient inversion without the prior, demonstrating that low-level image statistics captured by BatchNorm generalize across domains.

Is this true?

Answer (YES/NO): YES